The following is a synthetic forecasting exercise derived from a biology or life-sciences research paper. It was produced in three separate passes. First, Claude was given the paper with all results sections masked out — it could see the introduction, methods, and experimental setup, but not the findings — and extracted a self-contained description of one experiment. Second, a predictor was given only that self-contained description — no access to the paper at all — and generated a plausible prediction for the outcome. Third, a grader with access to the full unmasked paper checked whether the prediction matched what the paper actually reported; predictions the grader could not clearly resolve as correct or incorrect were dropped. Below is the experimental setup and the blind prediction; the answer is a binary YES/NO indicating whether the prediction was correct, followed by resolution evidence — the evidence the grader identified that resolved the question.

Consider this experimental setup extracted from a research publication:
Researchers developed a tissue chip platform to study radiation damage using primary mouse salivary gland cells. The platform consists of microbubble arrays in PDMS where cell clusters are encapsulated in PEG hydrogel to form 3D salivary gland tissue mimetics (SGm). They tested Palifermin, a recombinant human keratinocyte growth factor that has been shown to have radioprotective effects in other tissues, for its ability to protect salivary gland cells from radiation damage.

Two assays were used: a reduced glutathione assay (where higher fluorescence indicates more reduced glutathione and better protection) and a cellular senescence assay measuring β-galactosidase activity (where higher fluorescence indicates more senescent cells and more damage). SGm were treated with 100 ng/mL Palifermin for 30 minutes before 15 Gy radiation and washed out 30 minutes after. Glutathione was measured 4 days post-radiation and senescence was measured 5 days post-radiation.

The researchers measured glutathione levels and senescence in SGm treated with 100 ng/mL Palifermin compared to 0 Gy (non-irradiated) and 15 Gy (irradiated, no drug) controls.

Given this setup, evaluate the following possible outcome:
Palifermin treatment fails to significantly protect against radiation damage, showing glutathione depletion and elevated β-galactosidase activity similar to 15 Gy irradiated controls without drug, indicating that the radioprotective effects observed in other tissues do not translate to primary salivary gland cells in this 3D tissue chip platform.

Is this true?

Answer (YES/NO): NO